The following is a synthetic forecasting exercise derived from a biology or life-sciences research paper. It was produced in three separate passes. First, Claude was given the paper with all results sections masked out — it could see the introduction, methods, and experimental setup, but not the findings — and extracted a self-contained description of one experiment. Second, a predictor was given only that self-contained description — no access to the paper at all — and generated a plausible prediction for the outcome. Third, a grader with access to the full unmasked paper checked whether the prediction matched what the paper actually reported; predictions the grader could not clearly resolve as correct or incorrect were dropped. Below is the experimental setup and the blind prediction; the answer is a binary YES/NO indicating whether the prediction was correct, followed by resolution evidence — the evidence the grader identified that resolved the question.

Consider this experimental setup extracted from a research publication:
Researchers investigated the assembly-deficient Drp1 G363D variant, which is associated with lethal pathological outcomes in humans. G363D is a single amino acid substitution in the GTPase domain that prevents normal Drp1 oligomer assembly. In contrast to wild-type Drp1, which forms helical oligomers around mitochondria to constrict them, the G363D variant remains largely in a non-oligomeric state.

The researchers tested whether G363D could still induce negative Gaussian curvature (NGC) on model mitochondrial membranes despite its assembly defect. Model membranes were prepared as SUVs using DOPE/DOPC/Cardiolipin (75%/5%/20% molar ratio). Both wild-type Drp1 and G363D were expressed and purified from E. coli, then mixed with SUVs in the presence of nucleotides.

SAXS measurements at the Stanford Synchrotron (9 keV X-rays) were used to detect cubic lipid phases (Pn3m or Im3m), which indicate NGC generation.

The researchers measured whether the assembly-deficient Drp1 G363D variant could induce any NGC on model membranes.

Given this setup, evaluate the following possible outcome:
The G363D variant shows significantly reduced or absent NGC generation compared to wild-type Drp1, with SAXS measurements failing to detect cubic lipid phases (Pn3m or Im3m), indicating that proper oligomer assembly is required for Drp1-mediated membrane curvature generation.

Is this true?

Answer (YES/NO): NO